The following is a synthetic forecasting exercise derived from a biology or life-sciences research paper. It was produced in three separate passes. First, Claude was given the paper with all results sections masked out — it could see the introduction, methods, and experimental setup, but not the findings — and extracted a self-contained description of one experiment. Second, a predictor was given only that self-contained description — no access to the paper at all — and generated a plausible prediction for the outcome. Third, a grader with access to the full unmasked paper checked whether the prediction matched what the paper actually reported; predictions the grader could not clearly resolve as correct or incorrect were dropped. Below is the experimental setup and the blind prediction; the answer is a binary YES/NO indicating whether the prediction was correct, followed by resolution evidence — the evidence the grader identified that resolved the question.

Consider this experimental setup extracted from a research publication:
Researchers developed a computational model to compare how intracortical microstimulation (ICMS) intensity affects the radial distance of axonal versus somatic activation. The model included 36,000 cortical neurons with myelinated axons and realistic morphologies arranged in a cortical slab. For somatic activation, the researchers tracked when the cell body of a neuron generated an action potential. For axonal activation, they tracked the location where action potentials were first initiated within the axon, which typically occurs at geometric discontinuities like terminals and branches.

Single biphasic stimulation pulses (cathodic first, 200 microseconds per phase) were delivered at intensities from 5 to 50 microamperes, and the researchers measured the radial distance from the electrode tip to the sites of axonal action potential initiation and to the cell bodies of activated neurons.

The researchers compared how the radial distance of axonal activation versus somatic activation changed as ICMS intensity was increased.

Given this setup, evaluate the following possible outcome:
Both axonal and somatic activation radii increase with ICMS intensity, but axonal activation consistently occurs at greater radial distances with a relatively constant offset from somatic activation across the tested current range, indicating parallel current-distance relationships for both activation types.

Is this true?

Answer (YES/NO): NO